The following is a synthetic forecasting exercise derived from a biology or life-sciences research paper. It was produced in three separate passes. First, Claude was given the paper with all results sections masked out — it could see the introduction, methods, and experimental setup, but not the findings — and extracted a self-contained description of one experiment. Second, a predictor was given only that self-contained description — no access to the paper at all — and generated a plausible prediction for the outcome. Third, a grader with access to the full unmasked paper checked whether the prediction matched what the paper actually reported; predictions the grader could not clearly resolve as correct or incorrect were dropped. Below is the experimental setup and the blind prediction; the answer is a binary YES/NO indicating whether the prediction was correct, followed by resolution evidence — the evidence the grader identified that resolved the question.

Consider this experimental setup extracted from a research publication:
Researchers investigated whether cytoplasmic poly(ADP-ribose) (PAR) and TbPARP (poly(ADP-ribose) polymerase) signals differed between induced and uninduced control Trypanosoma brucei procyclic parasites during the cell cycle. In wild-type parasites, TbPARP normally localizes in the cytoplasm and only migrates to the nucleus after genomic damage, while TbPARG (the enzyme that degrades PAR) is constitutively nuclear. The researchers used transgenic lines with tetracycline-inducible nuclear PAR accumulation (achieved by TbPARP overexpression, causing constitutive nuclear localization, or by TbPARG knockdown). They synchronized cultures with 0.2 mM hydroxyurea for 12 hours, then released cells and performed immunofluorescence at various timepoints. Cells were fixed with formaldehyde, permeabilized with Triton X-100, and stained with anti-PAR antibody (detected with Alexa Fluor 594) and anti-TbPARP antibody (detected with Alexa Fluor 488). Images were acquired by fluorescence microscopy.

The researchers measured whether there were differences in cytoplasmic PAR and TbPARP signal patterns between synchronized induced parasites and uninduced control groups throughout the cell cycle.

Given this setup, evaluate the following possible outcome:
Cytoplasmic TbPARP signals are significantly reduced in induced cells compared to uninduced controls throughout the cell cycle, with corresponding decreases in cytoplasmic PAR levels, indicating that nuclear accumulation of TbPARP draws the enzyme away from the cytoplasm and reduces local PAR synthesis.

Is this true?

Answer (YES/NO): NO